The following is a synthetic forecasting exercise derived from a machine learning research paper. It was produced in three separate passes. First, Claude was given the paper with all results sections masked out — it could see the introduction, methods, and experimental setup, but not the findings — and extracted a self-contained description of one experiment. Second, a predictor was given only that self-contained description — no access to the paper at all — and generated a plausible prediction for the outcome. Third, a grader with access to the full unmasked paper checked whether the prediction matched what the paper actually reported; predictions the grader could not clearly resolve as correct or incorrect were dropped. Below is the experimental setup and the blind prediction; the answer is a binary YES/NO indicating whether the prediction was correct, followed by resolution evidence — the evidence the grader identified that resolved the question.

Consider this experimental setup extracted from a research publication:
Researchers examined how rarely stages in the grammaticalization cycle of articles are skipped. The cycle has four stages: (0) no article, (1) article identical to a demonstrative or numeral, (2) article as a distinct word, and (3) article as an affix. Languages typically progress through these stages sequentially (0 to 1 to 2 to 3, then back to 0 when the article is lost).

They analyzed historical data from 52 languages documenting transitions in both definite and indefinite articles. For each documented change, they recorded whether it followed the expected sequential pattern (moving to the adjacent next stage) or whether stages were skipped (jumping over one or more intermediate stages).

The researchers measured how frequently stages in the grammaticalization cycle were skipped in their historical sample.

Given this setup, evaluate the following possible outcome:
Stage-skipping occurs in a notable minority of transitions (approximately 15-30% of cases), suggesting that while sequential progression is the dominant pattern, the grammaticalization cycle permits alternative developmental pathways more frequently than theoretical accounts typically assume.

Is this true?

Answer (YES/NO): NO